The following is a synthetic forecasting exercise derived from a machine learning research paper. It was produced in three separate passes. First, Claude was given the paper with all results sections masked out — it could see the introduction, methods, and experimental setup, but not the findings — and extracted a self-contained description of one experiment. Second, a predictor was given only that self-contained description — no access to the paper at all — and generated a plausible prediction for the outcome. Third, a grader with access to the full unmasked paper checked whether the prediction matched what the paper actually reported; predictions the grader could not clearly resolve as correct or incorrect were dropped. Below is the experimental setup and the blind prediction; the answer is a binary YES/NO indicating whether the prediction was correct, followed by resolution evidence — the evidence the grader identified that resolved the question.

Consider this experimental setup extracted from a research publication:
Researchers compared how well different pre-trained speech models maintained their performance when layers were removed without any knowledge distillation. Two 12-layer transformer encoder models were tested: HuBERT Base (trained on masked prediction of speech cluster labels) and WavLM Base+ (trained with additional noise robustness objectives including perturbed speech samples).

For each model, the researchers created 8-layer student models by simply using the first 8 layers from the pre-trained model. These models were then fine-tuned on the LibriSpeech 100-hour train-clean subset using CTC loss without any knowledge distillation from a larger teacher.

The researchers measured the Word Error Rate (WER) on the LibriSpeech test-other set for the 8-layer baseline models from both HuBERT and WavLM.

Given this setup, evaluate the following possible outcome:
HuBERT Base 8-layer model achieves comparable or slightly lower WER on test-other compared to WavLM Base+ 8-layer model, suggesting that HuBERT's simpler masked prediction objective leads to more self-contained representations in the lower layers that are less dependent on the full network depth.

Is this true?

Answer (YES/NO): YES